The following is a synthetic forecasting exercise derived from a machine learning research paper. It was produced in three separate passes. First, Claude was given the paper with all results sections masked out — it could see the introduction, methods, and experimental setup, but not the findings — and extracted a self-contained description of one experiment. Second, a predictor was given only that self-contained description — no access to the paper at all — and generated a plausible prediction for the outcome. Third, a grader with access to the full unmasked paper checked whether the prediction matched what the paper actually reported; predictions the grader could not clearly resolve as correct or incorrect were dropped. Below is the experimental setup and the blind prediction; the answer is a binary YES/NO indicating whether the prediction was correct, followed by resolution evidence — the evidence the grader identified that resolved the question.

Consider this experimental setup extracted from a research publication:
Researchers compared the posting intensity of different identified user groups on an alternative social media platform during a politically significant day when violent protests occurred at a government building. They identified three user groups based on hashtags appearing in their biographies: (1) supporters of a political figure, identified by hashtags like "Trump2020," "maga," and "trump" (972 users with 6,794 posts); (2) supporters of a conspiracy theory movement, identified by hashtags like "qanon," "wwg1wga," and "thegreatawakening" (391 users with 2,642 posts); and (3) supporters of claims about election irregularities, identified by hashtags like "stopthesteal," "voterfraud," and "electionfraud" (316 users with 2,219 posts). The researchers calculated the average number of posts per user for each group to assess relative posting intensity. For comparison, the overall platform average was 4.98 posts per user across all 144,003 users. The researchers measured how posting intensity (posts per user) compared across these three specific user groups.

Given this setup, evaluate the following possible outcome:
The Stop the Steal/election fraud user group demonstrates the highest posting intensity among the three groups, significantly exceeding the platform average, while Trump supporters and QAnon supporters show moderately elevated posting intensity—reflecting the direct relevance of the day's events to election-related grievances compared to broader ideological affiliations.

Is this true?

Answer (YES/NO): NO